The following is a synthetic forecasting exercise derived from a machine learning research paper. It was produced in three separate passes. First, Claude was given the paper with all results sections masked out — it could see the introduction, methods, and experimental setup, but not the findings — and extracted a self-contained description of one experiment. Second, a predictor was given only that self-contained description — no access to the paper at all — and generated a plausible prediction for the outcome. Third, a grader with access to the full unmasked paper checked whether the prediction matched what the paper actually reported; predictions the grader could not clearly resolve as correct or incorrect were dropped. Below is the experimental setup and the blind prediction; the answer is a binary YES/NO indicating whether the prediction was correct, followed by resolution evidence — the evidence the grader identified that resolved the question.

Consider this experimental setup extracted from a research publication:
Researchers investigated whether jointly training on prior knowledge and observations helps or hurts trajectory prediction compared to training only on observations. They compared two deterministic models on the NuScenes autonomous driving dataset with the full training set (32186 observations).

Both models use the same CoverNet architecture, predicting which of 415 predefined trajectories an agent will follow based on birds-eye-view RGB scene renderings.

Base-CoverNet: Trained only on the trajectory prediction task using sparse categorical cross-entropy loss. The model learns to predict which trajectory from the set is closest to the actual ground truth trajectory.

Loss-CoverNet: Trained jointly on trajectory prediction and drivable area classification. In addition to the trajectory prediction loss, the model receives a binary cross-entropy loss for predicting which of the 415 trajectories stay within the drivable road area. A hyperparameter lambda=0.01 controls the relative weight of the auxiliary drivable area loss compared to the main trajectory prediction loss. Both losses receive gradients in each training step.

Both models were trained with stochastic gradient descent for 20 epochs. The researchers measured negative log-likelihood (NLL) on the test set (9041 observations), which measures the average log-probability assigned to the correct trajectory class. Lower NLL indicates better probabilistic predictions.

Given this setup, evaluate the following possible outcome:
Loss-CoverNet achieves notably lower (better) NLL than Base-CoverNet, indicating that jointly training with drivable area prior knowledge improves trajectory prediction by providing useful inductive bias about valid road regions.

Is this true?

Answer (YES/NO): NO